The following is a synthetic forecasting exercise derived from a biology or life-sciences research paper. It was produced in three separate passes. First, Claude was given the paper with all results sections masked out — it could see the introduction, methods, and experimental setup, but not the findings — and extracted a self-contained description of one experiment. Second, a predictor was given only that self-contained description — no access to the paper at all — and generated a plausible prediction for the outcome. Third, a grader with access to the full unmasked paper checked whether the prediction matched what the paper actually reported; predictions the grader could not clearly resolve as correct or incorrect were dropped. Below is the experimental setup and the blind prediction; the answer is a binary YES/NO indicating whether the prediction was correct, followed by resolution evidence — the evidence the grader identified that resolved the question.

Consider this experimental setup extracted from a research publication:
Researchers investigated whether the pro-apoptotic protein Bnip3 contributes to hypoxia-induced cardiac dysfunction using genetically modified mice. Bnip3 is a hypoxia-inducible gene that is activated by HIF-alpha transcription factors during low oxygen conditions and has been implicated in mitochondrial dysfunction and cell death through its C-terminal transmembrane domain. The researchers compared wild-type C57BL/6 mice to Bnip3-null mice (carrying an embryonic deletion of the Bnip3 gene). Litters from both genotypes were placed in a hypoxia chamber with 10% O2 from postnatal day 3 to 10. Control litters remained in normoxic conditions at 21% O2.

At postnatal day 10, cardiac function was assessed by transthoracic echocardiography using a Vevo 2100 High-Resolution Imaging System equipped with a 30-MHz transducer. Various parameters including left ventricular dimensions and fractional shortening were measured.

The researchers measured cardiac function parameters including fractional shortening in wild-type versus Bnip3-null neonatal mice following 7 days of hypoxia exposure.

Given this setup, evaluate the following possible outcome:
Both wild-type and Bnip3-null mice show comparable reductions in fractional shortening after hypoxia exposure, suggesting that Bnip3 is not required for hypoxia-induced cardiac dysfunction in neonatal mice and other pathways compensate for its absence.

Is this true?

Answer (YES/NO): NO